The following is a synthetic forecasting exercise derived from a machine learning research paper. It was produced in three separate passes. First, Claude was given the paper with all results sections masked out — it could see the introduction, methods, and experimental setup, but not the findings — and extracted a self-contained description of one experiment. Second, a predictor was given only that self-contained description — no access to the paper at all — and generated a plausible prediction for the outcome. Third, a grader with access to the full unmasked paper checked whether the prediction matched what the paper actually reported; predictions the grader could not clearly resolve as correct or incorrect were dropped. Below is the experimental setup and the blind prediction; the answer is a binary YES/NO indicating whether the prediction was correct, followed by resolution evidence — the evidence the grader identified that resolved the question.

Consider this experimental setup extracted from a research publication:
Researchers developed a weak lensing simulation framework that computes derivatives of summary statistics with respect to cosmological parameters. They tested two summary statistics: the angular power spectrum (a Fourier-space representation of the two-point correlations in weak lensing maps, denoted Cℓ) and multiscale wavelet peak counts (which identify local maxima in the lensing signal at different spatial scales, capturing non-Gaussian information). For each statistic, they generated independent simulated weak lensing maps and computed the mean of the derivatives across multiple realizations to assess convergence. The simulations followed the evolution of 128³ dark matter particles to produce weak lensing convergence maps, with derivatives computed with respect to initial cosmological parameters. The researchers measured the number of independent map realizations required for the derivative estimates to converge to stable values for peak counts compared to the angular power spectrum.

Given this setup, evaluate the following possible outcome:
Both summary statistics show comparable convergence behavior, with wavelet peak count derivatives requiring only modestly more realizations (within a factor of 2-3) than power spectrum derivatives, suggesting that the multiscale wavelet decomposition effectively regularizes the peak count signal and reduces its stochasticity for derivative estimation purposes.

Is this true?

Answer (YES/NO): NO